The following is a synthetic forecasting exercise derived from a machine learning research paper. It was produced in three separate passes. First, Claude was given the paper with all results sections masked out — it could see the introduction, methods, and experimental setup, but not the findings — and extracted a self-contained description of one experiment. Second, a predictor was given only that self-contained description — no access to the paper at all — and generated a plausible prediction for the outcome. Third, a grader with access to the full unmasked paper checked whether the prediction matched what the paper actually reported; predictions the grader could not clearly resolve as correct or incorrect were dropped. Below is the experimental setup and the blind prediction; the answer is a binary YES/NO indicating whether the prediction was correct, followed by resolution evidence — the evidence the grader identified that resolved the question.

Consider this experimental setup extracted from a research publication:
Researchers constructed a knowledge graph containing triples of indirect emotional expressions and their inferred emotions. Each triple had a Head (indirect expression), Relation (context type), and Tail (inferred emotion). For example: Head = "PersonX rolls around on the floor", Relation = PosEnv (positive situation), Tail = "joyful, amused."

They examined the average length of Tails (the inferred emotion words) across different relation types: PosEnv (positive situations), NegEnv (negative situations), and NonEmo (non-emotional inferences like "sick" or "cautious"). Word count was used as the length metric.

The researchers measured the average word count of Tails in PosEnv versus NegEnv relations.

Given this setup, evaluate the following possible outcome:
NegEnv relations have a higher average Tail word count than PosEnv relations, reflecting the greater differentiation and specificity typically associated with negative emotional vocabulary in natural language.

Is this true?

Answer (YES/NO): NO